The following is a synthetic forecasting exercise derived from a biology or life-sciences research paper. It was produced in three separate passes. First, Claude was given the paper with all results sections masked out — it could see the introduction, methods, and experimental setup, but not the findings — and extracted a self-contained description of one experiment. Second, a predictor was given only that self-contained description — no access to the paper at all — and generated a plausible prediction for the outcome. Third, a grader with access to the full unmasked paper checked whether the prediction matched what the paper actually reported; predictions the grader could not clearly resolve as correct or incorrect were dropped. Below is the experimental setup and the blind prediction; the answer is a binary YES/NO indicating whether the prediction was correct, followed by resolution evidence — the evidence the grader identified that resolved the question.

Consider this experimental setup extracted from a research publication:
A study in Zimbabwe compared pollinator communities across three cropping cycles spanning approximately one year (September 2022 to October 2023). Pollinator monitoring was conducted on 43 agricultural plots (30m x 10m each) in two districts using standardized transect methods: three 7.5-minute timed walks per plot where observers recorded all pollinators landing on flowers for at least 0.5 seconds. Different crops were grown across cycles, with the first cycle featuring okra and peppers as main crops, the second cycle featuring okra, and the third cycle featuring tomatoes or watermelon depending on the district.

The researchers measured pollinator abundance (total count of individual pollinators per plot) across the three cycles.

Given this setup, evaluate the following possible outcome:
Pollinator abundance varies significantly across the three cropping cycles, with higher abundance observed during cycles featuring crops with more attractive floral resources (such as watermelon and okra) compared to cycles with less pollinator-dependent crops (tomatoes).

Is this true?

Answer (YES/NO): NO